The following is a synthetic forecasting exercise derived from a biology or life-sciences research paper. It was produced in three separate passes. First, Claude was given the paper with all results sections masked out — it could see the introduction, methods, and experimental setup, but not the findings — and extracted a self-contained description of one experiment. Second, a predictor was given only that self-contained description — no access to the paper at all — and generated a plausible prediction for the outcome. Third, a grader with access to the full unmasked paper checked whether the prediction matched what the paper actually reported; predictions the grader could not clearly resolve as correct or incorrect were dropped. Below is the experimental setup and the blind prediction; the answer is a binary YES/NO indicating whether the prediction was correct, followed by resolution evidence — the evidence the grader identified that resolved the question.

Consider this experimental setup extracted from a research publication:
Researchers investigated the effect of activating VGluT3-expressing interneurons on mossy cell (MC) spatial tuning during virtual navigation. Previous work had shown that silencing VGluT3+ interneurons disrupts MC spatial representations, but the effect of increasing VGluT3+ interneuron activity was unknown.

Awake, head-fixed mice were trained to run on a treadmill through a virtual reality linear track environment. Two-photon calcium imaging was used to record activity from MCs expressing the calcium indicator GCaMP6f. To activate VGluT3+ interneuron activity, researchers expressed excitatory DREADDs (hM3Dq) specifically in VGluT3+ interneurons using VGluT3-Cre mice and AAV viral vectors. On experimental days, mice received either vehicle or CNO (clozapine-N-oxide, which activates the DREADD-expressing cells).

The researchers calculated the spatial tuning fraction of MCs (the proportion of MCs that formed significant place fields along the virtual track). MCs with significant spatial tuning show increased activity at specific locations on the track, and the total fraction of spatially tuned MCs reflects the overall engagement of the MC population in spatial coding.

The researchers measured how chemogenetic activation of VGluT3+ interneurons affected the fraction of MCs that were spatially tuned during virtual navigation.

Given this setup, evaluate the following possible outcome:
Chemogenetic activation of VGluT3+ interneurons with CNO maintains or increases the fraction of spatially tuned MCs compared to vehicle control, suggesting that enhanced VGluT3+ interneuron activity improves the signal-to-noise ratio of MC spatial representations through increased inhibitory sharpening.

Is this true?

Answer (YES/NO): NO